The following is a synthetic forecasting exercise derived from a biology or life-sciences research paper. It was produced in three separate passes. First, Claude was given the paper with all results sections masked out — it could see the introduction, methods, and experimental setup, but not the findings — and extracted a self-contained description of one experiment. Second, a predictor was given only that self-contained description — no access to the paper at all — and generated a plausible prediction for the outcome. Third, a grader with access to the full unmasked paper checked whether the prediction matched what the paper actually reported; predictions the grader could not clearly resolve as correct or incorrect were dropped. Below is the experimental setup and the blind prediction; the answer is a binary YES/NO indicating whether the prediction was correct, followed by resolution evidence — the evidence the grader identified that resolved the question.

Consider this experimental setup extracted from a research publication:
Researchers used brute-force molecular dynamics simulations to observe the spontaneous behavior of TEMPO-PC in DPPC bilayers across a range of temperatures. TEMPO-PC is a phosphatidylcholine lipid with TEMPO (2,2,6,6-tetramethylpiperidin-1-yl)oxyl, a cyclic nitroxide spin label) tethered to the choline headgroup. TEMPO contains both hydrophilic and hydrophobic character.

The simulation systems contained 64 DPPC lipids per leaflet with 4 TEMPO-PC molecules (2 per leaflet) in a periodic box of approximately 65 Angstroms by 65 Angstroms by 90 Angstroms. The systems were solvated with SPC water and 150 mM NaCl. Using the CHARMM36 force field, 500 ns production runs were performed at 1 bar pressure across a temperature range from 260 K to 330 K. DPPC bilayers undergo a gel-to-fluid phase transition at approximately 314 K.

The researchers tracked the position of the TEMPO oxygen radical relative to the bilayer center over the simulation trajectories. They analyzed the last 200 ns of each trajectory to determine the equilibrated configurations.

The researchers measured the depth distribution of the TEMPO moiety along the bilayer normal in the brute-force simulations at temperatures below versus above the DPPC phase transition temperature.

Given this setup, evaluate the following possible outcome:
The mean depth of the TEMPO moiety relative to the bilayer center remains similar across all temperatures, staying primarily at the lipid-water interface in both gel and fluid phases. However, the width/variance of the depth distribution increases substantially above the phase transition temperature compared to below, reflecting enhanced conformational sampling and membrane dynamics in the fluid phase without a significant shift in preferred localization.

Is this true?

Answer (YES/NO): NO